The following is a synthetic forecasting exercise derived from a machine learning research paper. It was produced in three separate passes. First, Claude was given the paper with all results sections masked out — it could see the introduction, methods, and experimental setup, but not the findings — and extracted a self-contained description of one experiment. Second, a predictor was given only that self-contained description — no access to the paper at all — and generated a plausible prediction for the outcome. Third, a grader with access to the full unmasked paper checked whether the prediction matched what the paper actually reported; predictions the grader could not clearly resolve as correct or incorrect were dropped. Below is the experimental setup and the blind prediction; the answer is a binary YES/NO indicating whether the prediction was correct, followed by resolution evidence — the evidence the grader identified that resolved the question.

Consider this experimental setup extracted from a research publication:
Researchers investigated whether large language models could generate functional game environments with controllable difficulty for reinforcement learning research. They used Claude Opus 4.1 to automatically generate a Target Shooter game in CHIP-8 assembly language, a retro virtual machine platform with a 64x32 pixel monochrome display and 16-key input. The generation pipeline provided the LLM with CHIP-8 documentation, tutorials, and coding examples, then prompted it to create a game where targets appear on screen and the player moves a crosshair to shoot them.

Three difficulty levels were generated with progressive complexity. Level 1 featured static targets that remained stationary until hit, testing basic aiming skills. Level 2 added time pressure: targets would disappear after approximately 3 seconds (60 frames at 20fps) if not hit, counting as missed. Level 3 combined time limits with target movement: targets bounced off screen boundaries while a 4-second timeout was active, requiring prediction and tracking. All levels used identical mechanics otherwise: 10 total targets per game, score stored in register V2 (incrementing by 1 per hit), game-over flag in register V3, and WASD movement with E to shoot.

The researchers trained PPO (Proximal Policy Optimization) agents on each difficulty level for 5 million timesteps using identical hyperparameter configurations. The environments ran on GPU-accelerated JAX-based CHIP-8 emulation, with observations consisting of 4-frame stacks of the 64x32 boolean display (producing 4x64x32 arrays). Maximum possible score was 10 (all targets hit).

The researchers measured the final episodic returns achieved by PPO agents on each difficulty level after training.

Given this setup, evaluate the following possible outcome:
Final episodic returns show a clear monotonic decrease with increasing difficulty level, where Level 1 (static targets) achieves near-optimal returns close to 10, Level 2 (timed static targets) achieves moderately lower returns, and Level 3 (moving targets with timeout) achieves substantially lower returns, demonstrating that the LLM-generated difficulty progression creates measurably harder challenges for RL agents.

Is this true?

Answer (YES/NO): YES